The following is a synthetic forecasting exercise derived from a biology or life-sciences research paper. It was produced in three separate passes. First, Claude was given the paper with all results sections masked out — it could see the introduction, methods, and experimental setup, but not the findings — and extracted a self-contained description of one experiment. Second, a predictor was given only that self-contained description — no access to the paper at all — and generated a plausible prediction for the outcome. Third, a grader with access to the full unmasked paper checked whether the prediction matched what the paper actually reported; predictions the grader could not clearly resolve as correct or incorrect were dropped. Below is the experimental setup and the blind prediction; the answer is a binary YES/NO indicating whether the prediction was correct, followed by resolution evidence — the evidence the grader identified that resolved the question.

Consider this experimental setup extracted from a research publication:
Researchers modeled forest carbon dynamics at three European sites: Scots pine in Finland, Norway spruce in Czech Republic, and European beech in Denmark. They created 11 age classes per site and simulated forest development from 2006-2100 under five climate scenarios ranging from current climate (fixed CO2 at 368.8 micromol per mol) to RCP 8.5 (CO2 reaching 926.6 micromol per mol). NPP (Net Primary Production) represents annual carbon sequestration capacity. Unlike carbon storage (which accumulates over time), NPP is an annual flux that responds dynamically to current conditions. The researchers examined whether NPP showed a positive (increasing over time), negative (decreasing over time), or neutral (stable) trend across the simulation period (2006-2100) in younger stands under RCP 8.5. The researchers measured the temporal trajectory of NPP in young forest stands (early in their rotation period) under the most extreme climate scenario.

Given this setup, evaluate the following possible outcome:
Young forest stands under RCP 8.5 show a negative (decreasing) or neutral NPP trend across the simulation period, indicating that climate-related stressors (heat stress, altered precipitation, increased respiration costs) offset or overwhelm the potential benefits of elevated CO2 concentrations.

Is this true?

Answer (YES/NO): NO